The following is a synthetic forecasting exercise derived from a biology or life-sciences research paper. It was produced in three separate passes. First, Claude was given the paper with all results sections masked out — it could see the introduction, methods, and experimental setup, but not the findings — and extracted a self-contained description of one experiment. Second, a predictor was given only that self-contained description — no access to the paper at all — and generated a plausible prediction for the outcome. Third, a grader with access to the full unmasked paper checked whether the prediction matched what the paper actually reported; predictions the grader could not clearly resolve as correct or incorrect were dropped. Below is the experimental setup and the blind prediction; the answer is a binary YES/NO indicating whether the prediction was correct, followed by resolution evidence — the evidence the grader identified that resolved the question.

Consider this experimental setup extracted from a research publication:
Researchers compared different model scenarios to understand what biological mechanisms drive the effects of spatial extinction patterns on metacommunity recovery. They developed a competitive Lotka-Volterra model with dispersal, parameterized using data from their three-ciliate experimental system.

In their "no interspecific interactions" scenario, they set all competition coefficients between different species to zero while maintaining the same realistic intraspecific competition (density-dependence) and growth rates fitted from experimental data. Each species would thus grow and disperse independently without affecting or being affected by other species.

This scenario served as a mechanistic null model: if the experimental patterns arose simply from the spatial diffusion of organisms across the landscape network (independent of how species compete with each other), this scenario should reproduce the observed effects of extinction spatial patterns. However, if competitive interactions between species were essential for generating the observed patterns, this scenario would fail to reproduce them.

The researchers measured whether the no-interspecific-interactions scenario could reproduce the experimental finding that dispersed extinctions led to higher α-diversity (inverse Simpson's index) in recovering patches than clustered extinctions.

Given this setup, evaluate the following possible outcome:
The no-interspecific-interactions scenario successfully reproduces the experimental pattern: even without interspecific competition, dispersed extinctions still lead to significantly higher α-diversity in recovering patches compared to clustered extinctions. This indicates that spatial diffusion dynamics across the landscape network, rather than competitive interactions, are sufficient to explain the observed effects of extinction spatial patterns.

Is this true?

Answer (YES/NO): NO